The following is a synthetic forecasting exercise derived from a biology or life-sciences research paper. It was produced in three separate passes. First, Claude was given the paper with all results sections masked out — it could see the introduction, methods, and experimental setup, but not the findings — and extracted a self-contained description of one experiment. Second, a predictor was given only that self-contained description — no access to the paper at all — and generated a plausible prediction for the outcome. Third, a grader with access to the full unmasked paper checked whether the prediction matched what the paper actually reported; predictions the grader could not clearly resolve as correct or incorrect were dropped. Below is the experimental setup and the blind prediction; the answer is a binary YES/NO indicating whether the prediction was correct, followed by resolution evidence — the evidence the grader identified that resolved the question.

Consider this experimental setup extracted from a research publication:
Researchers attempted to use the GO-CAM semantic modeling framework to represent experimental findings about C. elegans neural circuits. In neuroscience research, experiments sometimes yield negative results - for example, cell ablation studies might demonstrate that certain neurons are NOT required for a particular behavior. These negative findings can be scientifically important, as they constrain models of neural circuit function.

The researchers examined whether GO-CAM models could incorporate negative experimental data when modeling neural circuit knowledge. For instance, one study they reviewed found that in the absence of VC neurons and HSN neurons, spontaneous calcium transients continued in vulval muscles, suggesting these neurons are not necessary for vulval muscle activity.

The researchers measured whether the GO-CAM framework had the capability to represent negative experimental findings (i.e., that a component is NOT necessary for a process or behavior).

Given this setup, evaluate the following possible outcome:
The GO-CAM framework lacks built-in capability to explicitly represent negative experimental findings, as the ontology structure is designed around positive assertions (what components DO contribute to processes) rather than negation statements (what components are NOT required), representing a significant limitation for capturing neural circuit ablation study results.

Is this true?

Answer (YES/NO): YES